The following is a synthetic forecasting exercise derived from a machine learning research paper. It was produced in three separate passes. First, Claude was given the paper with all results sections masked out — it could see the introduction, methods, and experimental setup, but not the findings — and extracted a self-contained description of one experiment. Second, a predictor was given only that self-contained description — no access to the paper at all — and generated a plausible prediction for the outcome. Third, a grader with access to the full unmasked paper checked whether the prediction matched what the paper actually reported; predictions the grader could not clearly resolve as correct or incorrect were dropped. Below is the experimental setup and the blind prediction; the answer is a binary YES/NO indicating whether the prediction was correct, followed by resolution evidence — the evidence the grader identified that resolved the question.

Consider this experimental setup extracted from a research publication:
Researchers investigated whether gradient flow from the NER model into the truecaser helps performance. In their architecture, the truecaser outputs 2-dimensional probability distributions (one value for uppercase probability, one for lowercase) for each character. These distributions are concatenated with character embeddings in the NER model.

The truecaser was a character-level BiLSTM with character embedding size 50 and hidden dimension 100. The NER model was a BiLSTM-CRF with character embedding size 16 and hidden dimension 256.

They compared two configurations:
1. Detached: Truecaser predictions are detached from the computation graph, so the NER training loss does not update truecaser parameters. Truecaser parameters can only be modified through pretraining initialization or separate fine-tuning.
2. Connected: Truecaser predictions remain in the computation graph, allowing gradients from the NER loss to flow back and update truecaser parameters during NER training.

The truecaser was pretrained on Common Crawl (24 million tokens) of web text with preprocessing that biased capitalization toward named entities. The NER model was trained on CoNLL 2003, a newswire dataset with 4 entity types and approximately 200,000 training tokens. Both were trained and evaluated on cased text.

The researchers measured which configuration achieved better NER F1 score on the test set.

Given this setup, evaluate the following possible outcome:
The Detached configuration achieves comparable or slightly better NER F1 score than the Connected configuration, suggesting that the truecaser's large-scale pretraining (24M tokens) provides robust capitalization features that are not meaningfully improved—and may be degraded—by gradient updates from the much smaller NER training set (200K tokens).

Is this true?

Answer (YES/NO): YES